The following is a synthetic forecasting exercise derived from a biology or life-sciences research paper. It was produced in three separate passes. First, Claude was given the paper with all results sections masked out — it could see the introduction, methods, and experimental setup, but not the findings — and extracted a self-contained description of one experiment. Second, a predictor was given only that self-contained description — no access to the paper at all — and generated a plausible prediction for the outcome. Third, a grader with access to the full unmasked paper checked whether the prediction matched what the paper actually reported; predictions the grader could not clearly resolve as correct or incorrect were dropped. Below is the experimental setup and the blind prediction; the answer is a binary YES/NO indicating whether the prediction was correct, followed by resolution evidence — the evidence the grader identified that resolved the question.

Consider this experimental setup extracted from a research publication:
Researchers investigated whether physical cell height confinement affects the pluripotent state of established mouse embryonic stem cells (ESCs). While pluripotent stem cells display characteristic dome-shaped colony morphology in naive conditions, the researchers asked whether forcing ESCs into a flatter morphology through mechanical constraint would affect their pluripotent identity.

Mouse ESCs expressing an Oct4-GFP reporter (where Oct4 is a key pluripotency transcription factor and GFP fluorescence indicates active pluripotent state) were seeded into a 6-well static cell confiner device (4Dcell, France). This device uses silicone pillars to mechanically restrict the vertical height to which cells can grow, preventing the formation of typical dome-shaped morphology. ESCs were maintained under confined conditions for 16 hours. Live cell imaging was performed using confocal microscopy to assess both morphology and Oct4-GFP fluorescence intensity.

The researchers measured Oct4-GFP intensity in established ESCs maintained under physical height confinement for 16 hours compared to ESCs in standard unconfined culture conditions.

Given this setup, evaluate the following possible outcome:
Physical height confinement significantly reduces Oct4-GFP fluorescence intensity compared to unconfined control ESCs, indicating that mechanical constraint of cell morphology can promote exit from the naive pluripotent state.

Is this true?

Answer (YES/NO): YES